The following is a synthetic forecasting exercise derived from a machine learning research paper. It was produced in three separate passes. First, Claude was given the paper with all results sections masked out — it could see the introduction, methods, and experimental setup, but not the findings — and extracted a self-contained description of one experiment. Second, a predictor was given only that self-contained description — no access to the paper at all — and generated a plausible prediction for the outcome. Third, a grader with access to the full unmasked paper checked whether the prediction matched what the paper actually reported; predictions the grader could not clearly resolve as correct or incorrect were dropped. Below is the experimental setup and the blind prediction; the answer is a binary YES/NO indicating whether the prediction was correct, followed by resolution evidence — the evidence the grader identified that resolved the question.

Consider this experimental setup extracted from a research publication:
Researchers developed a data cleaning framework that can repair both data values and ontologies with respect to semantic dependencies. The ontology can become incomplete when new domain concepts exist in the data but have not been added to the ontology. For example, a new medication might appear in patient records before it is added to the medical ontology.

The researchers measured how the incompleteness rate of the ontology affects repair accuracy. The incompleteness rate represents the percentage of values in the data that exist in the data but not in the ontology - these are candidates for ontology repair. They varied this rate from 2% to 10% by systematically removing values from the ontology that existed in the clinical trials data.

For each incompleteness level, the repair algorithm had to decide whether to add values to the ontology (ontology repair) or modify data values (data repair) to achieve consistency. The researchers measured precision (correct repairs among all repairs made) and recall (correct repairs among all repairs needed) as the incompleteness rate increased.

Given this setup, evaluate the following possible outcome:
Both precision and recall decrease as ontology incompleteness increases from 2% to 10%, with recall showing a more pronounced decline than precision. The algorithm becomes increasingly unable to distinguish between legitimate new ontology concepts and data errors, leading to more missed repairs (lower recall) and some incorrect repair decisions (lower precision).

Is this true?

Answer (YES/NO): NO